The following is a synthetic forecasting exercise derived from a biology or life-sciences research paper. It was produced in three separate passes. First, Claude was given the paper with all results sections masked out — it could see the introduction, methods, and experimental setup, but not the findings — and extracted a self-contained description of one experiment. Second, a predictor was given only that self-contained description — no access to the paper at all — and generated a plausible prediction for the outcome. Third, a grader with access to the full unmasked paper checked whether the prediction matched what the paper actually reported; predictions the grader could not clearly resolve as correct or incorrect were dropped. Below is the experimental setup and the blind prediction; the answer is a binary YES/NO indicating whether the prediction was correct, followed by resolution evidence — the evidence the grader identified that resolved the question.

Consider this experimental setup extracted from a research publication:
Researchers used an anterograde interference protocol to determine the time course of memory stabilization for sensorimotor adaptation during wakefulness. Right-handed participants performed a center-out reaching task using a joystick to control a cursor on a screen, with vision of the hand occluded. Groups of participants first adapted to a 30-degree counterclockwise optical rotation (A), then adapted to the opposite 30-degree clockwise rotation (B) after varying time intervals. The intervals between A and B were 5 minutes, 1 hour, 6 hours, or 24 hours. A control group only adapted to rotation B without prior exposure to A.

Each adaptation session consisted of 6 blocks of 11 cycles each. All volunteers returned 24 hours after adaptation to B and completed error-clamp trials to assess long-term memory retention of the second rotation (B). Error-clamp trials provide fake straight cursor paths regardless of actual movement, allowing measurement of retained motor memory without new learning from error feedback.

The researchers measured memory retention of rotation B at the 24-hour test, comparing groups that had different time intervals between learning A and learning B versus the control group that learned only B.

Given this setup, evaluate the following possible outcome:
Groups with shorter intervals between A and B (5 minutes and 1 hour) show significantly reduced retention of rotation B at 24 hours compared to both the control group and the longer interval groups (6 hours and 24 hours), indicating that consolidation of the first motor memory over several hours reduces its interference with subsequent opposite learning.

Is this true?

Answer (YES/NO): YES